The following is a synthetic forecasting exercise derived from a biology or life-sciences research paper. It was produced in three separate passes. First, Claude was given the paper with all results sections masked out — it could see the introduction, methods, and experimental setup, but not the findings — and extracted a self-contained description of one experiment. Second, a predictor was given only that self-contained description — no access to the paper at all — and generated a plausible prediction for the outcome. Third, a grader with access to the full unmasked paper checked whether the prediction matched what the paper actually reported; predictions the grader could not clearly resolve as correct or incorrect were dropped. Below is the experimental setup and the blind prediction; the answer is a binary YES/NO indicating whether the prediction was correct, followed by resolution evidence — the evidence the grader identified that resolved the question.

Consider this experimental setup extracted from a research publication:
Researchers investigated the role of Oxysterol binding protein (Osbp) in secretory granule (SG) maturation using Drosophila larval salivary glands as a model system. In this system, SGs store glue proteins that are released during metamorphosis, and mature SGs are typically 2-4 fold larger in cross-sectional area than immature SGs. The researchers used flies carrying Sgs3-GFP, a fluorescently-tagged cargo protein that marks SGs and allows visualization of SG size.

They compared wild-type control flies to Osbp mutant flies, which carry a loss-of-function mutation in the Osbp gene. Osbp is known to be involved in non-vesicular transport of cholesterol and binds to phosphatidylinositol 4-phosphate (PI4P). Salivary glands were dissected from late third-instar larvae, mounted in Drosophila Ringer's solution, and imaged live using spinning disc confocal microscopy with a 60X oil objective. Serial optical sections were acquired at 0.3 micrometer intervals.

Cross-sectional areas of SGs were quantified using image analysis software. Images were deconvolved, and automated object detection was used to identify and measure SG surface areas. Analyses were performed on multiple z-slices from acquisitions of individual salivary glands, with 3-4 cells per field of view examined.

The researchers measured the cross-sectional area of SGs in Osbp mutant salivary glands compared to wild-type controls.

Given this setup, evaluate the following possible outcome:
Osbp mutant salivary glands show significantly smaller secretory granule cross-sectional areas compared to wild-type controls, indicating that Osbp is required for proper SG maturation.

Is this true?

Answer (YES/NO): YES